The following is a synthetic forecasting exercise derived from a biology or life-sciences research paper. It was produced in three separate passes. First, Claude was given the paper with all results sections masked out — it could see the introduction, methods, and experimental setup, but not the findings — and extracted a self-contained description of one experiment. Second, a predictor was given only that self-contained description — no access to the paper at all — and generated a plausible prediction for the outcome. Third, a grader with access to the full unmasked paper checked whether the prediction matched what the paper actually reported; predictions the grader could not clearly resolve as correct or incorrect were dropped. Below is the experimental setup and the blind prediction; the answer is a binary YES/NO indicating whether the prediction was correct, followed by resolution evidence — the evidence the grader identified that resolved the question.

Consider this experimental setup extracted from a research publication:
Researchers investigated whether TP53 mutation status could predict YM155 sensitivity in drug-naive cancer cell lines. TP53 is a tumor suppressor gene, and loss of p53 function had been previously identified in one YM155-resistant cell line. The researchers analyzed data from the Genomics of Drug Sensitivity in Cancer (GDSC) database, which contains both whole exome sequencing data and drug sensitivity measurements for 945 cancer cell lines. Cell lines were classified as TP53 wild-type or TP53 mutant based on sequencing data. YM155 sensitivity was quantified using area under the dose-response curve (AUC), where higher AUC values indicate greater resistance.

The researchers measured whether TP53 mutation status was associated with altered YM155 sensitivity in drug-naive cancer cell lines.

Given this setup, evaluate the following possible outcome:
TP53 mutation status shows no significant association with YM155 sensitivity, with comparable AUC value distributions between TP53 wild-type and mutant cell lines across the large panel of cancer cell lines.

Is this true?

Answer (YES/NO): YES